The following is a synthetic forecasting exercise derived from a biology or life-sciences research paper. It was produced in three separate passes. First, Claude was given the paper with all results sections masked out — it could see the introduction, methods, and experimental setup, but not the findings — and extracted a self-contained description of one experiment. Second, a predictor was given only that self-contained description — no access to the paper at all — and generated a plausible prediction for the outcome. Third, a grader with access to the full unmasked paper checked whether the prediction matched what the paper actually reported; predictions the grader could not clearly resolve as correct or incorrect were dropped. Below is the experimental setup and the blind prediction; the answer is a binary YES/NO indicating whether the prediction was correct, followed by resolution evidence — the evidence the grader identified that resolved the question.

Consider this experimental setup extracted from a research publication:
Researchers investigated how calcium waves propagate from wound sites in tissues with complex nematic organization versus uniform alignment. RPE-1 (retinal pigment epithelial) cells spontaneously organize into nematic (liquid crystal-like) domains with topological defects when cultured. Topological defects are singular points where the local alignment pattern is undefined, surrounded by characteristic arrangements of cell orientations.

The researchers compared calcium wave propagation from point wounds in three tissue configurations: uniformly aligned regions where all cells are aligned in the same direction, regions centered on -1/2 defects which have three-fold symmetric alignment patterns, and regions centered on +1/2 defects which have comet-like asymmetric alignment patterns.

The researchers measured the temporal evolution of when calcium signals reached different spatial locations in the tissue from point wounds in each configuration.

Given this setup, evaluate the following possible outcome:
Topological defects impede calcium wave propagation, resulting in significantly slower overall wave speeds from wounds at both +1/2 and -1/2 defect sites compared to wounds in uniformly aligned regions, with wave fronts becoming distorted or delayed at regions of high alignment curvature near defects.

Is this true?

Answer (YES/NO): NO